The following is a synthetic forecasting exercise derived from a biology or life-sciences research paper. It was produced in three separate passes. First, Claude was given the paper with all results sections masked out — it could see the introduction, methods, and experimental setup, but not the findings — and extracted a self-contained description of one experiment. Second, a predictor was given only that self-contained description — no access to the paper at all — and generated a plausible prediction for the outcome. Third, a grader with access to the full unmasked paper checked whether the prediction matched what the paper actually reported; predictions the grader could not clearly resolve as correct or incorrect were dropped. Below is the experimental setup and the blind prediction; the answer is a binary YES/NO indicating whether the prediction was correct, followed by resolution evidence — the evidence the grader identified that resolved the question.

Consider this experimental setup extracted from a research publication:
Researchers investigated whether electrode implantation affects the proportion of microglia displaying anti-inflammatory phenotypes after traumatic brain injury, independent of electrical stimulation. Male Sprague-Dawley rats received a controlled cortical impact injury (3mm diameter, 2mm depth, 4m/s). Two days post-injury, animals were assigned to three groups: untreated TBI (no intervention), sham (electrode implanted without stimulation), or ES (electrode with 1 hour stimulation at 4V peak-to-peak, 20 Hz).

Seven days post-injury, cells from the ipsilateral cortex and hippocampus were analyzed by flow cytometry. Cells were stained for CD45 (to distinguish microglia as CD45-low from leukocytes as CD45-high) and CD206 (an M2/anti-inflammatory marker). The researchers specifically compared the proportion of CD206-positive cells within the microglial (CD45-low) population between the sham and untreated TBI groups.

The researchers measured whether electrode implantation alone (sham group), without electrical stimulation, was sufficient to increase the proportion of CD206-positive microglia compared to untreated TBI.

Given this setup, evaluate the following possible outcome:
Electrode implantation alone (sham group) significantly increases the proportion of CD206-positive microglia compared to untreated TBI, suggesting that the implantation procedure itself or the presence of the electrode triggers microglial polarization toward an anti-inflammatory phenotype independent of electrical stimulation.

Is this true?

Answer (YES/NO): YES